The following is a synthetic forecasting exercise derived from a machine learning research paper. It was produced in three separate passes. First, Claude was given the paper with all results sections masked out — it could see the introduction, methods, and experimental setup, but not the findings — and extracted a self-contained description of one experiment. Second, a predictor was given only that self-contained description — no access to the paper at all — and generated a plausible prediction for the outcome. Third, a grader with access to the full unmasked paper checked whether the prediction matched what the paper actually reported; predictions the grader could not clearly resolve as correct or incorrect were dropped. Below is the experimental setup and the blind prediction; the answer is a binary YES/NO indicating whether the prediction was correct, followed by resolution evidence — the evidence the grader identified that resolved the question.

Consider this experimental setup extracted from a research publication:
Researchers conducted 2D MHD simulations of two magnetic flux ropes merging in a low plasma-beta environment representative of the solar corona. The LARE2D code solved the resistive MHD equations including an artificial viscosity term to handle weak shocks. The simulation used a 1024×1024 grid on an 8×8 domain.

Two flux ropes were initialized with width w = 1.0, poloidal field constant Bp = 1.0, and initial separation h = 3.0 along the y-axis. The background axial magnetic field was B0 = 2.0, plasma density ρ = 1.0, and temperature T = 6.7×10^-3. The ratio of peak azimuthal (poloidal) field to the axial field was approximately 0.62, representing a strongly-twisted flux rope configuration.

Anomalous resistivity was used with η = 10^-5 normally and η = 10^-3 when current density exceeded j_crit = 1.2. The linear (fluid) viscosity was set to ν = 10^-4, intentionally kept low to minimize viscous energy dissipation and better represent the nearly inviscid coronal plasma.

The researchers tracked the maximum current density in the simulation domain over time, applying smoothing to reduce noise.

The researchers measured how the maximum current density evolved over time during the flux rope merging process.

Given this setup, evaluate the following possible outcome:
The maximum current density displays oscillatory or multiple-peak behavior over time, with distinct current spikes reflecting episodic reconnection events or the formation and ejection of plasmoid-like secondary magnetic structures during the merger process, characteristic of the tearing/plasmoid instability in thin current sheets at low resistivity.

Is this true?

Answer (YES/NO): NO